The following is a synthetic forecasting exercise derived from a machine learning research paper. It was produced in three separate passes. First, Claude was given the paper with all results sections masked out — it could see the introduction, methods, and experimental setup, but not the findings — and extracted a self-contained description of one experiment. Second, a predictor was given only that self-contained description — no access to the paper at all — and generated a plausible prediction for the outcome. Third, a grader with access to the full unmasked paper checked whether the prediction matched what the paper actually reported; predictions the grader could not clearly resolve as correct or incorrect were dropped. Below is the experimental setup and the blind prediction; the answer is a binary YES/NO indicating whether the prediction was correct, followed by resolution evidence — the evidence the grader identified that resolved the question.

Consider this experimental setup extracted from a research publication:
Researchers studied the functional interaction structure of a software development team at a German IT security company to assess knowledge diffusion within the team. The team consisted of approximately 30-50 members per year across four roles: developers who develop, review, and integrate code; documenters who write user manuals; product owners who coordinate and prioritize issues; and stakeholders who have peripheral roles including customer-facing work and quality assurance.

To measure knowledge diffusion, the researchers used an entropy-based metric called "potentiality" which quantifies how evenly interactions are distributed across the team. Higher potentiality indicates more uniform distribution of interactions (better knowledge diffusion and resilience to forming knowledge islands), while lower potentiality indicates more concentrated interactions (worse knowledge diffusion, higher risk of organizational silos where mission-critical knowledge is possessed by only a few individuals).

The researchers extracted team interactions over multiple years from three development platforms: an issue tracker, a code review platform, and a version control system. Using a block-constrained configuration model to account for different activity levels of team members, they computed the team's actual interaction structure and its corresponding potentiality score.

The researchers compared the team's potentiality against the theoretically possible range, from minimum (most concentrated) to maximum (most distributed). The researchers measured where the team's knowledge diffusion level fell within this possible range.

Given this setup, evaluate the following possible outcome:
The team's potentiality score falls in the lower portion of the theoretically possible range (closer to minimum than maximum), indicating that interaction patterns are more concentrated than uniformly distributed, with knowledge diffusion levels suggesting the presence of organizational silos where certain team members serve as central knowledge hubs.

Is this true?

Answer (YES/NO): NO